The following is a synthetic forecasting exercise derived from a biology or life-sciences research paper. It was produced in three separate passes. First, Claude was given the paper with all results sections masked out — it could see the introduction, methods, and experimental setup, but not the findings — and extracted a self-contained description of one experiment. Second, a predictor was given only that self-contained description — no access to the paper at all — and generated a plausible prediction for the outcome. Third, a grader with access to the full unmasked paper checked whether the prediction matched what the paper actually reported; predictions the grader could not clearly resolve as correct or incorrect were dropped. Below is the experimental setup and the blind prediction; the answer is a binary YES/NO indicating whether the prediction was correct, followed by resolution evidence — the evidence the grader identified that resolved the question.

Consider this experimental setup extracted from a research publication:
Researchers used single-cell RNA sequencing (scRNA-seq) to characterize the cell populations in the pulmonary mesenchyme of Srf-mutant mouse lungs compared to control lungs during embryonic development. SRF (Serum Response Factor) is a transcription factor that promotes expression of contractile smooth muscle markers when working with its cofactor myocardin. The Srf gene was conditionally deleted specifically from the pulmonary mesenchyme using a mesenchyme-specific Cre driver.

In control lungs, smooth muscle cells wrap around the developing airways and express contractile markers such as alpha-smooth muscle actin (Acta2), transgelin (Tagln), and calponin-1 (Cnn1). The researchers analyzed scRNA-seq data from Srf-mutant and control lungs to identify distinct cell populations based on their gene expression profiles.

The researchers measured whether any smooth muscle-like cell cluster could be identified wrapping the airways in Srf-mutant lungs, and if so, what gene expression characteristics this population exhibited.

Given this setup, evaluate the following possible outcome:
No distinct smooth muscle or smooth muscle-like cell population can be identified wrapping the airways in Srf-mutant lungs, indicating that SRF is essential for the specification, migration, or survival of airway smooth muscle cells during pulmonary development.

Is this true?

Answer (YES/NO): NO